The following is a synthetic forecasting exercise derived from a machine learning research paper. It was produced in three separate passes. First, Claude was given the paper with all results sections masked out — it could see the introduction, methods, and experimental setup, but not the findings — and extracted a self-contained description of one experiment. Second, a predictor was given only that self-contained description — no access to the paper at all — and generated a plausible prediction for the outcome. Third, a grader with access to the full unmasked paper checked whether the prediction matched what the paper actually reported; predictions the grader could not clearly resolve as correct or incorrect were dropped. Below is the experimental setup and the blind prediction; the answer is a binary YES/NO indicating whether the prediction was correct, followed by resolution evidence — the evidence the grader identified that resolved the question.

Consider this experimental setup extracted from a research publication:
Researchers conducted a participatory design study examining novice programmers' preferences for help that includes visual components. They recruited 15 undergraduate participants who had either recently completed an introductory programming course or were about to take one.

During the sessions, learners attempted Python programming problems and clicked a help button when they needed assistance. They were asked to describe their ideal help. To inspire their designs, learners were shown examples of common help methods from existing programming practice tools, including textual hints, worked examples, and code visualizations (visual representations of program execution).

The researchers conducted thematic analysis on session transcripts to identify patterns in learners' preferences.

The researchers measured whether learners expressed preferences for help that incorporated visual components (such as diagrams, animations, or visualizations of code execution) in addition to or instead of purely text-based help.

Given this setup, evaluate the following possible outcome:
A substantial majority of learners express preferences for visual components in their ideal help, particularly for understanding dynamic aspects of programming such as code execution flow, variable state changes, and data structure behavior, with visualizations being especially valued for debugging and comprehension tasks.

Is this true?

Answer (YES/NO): NO